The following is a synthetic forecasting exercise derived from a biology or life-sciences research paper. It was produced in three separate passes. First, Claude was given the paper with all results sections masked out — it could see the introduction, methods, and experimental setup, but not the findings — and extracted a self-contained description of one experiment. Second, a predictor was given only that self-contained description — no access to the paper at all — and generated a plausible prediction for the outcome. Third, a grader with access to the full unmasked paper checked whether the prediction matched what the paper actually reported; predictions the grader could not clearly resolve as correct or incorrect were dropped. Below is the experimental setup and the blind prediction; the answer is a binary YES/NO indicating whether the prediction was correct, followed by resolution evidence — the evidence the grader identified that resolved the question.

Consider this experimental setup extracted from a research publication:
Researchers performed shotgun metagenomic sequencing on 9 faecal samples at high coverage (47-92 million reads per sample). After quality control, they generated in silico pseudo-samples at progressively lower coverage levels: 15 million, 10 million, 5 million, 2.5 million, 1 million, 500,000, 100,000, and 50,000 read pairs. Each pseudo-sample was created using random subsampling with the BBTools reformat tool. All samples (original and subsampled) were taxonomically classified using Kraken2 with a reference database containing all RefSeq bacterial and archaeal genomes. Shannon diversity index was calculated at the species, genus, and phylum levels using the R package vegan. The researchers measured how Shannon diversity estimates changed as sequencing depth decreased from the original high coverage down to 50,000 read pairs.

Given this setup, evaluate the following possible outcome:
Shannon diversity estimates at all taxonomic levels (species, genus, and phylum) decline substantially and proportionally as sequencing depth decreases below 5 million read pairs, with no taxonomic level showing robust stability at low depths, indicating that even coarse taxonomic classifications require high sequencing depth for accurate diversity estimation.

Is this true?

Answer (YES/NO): NO